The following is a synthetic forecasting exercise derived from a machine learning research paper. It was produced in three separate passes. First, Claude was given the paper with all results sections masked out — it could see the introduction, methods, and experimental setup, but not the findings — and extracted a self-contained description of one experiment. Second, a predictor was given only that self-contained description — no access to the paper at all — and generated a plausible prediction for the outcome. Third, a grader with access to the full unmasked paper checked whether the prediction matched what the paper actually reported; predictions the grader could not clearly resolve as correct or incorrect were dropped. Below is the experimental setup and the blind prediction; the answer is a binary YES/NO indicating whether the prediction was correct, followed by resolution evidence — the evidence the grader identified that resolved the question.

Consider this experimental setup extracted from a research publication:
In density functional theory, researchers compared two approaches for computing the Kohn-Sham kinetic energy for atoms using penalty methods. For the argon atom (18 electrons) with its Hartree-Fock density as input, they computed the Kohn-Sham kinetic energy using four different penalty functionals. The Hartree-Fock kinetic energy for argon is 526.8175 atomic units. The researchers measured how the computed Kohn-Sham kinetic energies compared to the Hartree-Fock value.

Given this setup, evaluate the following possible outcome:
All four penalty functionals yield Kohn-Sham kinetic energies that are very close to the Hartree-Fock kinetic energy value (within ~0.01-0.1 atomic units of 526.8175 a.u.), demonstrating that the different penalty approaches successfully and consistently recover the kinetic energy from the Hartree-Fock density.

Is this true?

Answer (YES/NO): YES